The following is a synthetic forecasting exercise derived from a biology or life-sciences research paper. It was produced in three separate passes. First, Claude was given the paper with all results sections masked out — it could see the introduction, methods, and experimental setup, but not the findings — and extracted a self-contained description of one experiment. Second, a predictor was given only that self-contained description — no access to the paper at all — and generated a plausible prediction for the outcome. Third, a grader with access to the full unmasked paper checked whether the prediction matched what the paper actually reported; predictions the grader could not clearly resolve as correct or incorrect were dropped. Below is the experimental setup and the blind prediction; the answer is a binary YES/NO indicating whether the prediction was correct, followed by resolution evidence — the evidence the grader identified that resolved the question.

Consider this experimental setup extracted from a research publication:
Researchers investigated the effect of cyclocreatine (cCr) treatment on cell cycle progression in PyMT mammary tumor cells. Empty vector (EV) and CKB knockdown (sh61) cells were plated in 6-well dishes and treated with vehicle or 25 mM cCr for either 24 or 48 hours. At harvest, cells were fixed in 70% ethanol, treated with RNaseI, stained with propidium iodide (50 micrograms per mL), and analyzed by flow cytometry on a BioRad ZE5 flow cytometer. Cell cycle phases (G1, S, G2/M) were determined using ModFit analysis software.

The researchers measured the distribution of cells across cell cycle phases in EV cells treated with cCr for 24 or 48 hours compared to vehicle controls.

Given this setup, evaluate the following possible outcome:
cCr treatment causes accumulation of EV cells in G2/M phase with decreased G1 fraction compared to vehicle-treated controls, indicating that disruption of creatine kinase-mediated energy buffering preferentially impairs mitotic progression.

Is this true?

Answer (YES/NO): NO